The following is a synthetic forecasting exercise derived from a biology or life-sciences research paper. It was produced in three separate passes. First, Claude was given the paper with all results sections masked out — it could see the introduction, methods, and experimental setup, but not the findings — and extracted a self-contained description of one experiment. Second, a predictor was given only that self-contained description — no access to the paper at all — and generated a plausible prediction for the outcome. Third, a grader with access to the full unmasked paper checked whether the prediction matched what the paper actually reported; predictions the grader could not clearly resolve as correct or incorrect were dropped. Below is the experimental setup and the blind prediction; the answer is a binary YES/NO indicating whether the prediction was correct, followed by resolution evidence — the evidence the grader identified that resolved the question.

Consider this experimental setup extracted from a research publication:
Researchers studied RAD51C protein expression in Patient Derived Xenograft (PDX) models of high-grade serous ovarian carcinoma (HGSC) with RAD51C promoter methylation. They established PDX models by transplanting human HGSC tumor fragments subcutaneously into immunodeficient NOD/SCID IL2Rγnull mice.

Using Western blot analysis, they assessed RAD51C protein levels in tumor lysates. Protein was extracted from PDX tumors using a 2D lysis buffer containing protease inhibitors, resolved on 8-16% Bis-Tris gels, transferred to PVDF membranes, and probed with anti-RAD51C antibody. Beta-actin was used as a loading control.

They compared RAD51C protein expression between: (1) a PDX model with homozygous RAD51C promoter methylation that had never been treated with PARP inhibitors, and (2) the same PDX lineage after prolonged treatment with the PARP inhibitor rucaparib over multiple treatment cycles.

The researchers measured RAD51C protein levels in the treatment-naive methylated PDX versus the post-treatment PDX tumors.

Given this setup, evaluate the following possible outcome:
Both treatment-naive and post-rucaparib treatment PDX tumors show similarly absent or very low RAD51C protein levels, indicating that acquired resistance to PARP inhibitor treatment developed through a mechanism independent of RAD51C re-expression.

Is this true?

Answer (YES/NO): NO